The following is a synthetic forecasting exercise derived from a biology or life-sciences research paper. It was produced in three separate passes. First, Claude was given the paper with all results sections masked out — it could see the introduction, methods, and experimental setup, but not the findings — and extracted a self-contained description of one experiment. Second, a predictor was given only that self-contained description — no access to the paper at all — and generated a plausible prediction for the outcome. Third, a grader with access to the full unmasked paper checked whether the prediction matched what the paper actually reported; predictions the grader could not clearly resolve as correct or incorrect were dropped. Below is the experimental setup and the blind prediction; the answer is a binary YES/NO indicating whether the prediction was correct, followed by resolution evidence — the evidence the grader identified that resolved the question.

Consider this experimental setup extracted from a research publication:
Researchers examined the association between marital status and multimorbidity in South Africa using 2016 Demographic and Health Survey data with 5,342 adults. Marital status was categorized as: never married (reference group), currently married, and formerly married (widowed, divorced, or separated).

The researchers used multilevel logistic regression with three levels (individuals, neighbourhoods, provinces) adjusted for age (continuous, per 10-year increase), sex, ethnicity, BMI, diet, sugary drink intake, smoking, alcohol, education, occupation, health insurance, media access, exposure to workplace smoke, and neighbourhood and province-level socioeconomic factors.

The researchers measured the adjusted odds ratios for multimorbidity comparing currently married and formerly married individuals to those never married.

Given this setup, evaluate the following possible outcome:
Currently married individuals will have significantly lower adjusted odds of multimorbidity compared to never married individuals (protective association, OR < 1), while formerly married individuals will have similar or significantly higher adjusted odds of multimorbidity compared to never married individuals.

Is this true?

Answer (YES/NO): NO